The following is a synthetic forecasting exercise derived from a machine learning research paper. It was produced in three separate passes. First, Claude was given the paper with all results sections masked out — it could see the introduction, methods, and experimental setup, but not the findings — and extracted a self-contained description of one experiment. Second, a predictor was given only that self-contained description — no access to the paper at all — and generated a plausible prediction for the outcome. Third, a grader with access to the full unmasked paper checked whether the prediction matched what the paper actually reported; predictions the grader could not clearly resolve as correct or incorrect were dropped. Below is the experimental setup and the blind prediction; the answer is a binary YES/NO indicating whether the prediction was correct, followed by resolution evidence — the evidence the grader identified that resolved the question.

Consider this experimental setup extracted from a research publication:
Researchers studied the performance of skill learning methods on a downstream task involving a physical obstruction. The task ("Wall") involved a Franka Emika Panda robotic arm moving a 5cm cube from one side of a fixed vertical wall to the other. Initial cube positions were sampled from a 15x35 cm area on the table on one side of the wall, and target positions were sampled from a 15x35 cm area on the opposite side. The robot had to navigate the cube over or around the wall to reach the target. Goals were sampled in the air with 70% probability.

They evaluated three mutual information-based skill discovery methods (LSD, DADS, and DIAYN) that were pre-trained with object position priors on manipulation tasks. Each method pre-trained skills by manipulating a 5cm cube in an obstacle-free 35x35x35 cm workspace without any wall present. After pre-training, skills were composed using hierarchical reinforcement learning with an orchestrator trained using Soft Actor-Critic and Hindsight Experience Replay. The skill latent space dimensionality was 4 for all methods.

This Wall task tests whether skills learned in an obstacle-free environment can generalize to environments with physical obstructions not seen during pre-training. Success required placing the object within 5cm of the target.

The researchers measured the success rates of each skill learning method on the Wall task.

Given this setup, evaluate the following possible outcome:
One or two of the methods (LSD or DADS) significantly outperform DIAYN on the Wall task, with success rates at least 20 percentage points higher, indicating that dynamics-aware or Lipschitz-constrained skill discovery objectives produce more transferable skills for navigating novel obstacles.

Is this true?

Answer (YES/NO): NO